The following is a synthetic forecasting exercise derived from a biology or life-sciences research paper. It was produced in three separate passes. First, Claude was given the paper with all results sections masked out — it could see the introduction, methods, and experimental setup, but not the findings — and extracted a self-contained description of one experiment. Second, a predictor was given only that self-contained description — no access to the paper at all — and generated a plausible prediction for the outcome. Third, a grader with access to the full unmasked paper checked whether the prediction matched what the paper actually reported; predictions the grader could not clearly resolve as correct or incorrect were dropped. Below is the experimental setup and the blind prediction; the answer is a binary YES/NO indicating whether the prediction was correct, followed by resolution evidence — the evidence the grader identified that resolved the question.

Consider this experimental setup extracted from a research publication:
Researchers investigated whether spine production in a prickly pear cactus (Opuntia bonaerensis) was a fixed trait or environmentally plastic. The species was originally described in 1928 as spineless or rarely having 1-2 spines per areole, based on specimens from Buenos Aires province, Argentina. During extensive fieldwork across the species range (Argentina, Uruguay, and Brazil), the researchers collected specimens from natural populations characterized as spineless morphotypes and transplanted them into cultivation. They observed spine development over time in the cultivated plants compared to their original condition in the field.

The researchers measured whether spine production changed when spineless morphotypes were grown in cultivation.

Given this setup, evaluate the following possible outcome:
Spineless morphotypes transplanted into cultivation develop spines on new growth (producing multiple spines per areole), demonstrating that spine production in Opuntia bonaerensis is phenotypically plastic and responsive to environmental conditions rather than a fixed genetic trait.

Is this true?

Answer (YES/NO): NO